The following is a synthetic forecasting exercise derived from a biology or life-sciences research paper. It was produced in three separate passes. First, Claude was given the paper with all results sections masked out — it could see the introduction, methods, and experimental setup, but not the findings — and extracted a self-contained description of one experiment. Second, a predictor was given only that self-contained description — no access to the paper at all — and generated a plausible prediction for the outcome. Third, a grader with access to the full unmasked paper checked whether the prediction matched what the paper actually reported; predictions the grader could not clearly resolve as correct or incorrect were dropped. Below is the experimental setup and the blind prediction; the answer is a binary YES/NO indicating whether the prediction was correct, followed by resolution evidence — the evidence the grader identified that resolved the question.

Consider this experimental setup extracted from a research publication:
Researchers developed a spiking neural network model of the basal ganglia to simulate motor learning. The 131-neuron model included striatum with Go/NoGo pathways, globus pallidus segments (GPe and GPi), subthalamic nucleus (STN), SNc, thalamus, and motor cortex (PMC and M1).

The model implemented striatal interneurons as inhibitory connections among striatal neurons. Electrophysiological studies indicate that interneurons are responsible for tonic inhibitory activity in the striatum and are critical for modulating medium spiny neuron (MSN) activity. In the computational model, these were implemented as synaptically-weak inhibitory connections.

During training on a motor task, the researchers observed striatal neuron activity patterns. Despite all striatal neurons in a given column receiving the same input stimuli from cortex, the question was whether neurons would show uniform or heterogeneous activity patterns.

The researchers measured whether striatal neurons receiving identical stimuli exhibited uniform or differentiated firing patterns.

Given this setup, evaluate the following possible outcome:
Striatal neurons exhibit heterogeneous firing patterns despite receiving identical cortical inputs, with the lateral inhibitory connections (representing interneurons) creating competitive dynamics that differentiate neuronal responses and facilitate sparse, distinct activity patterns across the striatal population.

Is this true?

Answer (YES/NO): YES